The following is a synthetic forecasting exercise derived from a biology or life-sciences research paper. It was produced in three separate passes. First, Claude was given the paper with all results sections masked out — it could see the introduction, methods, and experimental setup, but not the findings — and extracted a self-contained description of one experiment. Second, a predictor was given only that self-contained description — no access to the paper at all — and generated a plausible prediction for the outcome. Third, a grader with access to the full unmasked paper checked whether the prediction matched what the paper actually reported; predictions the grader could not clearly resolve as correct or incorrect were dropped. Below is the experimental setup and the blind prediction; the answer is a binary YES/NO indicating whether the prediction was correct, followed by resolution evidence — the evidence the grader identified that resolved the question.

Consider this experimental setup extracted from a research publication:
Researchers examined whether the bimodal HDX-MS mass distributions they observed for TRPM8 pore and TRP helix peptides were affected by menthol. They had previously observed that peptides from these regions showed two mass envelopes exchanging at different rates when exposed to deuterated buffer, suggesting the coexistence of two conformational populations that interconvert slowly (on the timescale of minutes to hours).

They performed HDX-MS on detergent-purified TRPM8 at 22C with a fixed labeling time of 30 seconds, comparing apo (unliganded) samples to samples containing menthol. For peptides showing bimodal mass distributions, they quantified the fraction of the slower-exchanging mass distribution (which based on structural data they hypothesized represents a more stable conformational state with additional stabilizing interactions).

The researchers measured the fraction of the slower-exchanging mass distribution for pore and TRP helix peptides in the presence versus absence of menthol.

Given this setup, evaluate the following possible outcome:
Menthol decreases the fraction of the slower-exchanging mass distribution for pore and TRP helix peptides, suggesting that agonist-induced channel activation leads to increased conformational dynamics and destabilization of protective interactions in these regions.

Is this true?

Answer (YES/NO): NO